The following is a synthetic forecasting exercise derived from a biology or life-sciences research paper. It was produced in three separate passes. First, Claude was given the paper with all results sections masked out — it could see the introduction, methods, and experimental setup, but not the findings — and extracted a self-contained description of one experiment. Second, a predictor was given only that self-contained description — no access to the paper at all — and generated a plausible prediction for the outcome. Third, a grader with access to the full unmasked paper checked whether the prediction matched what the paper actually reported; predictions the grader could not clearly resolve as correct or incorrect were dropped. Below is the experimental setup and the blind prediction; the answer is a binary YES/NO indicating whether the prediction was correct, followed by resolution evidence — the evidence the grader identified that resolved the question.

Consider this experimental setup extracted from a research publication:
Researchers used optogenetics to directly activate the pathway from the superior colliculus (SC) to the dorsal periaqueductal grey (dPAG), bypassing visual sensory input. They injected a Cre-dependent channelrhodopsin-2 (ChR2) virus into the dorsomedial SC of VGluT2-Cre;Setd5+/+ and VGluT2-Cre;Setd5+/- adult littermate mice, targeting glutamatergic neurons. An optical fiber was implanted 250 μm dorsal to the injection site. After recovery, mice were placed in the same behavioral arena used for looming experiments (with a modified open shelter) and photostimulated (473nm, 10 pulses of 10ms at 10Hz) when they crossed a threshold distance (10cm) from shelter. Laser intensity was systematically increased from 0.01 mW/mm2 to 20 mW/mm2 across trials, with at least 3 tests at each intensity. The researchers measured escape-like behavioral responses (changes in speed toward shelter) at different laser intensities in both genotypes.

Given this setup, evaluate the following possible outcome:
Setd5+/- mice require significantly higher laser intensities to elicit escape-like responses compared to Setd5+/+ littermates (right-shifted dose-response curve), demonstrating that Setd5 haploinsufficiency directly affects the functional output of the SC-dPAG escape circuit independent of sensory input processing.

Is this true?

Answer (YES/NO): NO